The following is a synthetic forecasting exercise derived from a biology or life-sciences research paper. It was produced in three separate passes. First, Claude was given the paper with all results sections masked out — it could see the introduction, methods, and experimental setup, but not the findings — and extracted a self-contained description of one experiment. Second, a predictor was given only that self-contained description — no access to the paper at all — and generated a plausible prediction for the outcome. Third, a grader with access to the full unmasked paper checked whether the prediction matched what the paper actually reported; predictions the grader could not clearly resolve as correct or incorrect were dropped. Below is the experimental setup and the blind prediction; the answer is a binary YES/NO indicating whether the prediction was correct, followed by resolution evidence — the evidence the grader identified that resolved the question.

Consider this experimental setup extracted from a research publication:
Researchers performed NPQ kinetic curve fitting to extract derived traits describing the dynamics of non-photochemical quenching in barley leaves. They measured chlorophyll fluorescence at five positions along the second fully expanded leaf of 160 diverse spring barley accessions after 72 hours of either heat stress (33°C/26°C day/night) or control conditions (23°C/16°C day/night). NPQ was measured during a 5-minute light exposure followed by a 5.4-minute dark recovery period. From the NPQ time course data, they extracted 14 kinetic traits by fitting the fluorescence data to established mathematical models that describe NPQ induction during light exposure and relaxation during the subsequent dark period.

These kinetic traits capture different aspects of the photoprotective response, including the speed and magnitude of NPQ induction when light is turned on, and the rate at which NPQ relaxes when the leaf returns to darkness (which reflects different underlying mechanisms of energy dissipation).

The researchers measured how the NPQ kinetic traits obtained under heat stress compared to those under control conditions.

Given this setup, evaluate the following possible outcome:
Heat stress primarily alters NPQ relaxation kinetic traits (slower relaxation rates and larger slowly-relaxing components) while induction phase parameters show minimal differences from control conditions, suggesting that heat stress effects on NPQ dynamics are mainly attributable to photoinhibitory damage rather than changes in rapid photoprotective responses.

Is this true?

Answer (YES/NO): NO